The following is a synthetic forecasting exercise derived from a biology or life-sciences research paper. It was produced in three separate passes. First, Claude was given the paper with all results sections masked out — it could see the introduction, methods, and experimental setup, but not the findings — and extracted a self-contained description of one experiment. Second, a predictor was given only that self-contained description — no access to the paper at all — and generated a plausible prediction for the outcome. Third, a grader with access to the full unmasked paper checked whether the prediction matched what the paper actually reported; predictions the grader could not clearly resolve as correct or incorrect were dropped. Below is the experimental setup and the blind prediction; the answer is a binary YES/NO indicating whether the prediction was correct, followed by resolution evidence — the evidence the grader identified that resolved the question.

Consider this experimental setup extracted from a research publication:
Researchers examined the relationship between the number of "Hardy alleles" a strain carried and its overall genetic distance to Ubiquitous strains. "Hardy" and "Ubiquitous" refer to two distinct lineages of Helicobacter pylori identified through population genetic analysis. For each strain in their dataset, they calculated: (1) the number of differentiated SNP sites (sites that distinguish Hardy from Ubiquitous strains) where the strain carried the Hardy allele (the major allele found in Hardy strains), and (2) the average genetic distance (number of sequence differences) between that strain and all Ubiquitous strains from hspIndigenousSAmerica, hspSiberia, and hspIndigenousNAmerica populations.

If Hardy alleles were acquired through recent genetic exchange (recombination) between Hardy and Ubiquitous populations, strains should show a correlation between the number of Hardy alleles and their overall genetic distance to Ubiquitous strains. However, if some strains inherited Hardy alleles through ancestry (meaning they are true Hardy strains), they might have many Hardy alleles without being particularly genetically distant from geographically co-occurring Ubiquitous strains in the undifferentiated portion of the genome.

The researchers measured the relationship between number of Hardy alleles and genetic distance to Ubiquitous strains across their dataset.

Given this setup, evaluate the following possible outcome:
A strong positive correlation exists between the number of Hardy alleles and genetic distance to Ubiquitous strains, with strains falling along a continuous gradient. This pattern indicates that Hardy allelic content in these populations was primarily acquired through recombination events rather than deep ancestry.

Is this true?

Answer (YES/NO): NO